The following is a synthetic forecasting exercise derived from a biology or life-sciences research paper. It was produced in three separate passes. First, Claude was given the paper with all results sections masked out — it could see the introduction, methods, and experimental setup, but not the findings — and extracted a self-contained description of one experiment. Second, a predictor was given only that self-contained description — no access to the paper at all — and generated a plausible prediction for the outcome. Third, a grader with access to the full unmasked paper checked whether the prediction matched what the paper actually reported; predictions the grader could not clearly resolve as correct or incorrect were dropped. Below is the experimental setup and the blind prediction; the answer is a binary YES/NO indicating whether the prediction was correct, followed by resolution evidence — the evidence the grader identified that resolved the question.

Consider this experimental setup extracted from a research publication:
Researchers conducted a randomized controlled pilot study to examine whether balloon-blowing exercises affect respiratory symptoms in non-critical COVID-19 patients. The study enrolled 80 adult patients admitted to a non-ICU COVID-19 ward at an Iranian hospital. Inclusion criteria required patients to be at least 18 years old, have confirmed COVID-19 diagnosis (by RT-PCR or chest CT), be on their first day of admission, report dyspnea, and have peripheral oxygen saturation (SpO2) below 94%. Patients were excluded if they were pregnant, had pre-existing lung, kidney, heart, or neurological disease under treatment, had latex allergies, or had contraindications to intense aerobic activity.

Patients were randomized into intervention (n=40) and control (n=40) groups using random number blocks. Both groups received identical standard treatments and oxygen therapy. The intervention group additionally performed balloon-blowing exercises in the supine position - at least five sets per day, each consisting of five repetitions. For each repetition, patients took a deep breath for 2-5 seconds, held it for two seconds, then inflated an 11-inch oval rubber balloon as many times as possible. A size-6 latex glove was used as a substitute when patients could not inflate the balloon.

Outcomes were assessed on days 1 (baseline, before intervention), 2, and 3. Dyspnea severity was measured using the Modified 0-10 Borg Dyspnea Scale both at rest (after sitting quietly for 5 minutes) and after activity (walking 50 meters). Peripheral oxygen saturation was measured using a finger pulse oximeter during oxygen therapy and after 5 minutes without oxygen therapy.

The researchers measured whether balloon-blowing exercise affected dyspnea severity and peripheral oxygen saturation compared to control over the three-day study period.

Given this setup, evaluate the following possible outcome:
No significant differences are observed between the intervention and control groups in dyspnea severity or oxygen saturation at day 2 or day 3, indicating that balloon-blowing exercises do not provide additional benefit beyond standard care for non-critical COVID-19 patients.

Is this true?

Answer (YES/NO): NO